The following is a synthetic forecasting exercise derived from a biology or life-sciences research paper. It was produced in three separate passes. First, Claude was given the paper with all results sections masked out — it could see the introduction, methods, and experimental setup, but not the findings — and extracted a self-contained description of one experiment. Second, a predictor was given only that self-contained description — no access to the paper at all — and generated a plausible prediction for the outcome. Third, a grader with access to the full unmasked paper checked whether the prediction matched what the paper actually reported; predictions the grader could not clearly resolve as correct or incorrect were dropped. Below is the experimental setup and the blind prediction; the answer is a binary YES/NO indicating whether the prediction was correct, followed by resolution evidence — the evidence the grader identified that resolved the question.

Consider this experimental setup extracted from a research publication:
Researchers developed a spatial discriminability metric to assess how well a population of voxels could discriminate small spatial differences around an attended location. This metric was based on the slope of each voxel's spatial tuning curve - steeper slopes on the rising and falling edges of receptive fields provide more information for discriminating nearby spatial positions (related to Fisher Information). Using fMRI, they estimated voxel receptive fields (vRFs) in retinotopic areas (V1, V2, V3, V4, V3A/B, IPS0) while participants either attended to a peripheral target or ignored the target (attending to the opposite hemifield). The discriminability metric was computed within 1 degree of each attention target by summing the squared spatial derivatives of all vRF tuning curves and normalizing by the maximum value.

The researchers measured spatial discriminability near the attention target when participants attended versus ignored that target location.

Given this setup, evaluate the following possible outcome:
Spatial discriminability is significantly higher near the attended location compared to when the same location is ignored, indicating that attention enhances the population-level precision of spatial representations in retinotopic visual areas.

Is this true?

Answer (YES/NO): YES